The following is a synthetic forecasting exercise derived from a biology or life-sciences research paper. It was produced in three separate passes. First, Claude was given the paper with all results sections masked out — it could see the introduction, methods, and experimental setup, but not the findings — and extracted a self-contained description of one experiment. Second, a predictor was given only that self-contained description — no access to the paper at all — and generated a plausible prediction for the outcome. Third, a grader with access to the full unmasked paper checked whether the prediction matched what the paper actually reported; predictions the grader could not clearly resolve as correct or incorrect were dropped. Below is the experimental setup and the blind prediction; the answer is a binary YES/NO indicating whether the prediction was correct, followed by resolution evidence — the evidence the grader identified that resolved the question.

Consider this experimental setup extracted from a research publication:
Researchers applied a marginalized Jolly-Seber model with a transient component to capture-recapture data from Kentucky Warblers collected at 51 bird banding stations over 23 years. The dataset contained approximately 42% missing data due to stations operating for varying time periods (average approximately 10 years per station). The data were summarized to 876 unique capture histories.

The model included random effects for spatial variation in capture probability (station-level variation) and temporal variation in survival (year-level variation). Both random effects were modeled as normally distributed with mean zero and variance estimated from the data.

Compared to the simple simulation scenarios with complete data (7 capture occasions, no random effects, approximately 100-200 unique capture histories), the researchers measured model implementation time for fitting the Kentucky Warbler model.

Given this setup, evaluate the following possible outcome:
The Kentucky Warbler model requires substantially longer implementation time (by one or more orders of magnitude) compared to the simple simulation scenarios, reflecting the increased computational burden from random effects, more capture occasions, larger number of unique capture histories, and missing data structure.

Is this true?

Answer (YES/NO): YES